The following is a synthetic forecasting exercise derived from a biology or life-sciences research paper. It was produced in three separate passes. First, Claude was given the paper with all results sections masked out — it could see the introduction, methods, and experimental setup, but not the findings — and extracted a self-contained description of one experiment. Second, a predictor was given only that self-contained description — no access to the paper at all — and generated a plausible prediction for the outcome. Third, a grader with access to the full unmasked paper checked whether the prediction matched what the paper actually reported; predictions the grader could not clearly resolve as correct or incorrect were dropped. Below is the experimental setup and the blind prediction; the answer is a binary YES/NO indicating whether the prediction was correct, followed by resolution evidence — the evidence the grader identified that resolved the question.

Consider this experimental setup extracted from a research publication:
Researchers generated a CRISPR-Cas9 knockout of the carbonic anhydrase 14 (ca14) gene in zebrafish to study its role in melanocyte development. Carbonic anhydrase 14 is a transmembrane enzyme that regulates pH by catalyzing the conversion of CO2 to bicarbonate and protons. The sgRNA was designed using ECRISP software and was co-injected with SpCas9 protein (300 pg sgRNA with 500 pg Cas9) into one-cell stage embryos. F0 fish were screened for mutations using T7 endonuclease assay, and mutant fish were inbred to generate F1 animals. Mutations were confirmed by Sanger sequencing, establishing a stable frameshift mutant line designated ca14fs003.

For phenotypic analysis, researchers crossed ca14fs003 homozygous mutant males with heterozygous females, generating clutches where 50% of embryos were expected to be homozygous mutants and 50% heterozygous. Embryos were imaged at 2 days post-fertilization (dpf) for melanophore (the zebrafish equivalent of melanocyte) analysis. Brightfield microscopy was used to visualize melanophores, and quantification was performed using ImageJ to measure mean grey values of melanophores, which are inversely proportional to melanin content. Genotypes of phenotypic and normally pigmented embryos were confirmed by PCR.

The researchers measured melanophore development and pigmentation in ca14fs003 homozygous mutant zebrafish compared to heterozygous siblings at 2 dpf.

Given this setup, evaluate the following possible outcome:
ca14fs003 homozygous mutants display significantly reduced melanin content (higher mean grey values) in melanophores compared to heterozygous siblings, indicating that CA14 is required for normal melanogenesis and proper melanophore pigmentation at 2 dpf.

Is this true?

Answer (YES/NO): YES